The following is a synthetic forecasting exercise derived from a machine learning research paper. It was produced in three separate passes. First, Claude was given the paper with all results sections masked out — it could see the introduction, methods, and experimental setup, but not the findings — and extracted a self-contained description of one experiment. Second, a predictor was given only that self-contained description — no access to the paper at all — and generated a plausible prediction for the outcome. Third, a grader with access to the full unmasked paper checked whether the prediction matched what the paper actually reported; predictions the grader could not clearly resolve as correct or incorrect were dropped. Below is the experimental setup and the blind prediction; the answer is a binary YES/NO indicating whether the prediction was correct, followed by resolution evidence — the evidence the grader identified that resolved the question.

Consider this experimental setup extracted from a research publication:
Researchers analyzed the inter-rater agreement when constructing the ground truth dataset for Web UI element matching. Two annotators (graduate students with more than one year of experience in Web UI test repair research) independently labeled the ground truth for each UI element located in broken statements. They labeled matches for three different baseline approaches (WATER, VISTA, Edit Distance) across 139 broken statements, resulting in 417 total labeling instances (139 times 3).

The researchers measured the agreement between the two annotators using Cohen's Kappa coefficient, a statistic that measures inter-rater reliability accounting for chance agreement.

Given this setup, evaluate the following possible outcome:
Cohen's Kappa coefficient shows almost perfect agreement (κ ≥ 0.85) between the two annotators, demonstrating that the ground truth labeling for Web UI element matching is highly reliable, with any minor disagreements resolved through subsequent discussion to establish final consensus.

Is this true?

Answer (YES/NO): YES